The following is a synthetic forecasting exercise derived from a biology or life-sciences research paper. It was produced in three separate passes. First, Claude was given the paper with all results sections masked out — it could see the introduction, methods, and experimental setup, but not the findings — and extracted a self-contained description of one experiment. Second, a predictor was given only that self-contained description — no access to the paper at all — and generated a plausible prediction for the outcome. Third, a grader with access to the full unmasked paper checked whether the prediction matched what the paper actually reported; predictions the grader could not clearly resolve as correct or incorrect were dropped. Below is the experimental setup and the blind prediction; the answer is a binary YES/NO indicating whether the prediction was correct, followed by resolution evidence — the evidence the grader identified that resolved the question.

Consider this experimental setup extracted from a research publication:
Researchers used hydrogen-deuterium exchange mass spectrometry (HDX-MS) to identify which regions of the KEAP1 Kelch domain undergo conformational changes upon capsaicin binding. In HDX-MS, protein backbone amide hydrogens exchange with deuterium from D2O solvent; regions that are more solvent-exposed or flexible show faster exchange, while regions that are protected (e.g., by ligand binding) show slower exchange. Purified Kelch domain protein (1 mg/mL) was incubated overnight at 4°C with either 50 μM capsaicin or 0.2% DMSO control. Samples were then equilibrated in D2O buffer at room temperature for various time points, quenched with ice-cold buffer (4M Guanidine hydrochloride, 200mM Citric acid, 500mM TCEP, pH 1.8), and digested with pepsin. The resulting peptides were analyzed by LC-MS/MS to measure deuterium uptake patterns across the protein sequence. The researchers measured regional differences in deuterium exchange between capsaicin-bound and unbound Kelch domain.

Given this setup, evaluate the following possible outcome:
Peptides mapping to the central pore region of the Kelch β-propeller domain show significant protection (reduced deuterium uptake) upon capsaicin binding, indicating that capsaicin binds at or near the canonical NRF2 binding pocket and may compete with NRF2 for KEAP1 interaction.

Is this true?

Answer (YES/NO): NO